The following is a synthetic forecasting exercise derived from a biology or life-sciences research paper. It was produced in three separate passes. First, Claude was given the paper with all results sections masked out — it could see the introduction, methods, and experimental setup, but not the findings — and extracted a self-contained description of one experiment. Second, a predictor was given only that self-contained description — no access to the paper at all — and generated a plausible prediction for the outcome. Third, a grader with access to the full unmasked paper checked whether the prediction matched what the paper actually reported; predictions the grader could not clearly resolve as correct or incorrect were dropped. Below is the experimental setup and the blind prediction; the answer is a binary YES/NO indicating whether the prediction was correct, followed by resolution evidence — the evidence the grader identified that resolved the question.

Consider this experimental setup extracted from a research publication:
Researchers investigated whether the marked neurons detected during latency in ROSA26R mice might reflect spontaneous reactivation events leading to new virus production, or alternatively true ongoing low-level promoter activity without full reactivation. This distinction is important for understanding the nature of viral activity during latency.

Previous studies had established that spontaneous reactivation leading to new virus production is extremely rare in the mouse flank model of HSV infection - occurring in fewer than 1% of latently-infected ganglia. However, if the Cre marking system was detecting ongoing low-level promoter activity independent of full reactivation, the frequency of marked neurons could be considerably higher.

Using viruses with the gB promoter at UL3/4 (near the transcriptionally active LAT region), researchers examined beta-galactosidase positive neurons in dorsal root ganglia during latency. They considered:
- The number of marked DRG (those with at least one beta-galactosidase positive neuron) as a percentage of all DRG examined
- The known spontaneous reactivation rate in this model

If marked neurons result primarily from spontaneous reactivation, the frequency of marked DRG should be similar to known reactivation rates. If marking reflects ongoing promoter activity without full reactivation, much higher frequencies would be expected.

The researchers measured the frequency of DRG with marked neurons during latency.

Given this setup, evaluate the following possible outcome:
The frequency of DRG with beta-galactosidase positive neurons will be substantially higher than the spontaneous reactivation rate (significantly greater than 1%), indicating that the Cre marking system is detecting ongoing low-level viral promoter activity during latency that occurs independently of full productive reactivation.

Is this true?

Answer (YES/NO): YES